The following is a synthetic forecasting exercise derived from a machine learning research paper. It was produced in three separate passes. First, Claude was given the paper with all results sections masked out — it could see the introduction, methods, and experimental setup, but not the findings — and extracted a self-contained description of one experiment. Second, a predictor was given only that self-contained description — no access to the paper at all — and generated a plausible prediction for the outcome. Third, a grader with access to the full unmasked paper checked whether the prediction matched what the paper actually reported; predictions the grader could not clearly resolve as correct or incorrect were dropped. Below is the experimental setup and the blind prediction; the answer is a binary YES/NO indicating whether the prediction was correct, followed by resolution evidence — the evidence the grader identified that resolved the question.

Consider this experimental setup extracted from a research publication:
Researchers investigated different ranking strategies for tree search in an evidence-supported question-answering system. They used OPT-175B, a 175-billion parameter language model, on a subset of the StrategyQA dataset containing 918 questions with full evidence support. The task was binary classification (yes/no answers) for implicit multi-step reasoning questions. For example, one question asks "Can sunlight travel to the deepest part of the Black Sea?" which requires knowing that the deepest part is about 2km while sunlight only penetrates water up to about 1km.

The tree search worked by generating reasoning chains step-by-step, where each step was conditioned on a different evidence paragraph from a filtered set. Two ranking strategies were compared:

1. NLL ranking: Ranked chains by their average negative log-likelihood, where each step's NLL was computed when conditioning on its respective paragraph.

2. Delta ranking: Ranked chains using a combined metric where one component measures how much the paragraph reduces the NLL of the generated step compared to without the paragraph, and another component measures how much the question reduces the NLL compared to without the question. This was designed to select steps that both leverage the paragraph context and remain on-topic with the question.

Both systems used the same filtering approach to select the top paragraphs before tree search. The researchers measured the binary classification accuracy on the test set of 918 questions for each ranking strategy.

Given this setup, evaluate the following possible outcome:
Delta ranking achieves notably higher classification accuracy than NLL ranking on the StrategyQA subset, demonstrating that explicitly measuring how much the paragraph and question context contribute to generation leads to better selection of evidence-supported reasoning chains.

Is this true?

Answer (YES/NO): NO